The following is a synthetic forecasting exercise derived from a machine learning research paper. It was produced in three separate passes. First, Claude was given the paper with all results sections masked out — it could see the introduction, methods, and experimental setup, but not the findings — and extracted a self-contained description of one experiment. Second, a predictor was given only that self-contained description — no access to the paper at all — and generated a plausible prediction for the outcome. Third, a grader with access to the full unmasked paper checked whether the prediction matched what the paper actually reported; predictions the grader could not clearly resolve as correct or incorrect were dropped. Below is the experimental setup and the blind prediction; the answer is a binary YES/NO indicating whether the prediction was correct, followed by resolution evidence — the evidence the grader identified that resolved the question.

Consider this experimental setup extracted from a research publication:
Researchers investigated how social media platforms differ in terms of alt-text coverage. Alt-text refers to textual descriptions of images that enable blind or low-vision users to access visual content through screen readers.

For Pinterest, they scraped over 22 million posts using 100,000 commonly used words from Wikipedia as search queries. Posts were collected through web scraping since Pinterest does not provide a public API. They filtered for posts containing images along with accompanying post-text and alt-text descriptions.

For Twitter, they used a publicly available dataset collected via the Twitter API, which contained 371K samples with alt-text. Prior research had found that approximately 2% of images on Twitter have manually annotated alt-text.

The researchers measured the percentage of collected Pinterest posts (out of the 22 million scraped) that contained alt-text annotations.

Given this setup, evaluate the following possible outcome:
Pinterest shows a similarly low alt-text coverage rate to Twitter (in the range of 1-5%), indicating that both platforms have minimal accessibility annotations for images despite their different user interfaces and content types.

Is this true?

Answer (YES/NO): NO